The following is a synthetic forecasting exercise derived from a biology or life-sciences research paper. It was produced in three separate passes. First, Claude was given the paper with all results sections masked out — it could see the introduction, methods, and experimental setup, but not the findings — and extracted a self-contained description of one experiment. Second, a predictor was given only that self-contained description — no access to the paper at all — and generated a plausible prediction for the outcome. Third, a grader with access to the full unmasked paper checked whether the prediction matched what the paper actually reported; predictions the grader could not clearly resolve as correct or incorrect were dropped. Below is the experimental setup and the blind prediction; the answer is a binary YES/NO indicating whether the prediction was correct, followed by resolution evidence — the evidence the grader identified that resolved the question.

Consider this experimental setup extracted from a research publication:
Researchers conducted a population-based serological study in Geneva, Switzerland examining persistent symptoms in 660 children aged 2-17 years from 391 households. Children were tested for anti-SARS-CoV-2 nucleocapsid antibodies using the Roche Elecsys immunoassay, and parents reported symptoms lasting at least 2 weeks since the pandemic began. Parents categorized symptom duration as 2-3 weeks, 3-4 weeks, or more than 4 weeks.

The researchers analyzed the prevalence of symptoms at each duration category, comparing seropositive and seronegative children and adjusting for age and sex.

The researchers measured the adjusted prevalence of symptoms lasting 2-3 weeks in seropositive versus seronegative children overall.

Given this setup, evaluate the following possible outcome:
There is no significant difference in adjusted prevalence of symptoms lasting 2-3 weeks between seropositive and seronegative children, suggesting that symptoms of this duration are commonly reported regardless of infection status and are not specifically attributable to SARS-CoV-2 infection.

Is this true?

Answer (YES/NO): NO